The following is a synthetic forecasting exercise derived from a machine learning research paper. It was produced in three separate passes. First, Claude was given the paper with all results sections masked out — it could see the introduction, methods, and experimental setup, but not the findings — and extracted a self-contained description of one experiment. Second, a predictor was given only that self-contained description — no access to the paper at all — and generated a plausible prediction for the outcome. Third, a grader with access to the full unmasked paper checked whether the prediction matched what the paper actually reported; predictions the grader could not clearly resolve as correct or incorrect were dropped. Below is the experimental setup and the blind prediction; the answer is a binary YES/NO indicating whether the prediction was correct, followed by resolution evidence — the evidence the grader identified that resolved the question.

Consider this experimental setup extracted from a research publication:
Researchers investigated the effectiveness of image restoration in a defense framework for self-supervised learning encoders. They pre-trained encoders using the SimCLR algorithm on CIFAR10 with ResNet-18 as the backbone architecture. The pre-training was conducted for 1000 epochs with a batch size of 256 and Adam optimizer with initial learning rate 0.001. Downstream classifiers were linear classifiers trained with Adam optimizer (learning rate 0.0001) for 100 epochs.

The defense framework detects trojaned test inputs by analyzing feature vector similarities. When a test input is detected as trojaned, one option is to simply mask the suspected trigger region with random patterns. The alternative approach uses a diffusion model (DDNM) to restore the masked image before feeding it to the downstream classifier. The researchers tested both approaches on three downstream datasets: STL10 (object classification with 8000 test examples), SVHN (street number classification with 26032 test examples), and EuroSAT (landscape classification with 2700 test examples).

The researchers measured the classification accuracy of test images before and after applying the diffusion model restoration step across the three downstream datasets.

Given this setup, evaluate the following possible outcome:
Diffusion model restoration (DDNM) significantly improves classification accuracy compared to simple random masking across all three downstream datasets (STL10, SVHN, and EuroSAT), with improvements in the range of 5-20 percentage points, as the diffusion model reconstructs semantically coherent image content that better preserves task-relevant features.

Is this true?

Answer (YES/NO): NO